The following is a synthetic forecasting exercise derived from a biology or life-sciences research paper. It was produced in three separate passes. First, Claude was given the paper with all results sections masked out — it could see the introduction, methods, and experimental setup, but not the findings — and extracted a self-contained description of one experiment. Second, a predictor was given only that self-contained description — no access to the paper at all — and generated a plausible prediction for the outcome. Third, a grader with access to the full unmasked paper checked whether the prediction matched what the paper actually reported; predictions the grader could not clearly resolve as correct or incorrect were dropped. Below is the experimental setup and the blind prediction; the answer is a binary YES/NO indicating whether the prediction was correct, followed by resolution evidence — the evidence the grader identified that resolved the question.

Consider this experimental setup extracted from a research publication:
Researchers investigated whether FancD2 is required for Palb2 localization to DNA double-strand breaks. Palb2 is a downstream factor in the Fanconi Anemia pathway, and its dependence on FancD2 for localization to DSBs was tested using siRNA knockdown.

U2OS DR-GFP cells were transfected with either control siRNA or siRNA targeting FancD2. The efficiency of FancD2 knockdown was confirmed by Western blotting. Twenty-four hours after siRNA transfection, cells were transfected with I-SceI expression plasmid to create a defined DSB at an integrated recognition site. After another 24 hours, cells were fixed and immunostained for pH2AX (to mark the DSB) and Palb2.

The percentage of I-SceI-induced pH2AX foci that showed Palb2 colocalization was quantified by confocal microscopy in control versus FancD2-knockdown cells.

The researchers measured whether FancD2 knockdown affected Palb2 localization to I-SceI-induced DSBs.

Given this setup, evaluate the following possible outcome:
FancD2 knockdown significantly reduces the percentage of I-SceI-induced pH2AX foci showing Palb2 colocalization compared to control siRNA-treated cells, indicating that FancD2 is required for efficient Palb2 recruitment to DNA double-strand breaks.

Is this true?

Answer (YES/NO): NO